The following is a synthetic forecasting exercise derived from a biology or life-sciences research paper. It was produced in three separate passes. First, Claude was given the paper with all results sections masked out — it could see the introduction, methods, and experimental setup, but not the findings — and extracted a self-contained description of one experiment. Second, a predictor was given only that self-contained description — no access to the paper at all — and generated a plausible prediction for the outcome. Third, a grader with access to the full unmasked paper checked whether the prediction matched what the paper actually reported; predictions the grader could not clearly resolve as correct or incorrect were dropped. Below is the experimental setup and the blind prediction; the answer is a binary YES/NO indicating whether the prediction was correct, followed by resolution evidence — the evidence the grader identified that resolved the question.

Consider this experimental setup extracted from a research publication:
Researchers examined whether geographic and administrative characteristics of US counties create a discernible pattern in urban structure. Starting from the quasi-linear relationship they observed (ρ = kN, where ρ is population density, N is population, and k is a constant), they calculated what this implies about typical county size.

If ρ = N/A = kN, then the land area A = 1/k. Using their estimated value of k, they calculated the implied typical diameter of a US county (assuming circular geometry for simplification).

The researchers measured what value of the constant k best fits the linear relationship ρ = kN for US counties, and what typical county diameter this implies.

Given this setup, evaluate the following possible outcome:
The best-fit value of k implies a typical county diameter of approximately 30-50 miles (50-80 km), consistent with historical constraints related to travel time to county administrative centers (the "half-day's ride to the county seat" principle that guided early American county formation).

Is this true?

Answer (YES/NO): NO